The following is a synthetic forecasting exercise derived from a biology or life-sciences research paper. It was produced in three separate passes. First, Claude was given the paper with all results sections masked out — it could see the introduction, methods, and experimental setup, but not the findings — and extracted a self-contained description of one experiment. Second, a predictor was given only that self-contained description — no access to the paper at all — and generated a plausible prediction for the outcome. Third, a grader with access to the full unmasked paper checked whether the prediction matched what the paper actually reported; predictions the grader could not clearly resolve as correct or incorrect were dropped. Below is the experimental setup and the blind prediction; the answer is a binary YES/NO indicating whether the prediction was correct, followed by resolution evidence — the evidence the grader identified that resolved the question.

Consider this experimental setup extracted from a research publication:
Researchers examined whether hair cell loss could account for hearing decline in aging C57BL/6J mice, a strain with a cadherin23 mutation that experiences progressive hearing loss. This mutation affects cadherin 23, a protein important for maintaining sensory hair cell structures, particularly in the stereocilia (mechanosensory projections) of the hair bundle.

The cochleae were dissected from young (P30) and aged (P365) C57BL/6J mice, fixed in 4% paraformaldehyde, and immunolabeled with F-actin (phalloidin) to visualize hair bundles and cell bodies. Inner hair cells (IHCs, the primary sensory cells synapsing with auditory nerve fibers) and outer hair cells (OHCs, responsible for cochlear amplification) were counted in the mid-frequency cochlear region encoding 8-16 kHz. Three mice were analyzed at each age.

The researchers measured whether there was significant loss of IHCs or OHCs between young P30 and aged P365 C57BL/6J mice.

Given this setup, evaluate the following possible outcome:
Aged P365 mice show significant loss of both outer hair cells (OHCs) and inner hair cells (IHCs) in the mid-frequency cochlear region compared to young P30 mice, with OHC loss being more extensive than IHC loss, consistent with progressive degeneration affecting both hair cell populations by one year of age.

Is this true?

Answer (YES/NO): NO